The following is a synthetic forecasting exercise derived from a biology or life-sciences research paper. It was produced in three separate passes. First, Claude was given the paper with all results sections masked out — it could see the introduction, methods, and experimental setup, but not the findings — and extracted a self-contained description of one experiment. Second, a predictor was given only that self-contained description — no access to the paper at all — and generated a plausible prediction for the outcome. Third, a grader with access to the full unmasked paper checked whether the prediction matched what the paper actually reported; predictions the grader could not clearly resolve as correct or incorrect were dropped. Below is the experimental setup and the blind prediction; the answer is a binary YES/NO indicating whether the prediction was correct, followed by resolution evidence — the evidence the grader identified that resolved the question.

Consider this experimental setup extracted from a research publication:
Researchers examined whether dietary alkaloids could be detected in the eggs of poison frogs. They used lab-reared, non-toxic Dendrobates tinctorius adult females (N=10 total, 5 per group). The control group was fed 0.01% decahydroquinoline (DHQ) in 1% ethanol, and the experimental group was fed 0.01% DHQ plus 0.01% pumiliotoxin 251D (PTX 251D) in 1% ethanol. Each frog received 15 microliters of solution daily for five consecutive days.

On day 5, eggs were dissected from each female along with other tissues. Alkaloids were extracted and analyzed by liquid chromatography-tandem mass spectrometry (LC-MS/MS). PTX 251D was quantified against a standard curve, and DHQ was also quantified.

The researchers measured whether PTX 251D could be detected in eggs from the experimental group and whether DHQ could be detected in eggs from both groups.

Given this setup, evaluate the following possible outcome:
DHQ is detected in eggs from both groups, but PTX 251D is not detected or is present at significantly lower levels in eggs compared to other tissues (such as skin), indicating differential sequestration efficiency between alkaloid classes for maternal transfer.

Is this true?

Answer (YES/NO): NO